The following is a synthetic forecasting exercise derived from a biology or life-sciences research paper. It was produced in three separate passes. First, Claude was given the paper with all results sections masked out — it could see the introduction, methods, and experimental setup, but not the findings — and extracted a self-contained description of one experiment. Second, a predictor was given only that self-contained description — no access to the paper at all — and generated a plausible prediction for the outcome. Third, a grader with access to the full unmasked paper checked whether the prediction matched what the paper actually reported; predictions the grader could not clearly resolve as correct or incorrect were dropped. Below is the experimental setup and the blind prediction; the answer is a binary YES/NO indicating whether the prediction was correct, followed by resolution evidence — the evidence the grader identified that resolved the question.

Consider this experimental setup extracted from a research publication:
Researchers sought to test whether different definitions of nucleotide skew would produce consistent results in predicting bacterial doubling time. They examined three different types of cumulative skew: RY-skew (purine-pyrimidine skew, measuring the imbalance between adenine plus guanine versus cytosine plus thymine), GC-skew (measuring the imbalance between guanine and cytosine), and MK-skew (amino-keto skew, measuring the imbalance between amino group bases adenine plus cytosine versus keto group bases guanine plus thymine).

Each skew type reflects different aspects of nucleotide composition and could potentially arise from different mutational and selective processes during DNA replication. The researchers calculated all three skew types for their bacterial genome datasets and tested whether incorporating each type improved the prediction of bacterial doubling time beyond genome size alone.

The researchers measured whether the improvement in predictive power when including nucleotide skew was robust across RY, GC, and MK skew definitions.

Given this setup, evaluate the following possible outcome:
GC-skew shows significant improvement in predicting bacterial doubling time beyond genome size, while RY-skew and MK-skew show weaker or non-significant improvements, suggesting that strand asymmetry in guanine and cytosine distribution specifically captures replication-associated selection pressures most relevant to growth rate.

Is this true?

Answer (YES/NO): NO